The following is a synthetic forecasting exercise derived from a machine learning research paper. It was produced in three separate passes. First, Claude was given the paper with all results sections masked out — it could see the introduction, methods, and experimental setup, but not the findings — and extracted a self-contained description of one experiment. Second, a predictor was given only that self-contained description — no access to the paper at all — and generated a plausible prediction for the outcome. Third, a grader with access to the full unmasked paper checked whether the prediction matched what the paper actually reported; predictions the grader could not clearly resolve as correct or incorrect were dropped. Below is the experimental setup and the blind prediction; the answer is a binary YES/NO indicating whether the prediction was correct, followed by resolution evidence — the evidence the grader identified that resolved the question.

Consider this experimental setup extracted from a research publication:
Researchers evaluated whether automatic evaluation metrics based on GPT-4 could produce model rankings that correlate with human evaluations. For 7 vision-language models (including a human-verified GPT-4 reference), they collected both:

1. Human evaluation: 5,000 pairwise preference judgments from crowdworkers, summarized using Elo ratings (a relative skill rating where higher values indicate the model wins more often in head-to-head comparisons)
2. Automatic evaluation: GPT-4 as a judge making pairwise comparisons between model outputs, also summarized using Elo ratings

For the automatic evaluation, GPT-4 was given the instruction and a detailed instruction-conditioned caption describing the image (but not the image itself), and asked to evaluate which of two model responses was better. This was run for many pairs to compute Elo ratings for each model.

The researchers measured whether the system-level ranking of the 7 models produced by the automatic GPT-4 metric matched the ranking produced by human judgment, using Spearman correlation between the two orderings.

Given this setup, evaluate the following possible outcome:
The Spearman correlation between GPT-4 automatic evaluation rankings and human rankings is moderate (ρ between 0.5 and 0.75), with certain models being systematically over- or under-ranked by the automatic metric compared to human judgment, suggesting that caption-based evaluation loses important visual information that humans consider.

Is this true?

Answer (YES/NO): NO